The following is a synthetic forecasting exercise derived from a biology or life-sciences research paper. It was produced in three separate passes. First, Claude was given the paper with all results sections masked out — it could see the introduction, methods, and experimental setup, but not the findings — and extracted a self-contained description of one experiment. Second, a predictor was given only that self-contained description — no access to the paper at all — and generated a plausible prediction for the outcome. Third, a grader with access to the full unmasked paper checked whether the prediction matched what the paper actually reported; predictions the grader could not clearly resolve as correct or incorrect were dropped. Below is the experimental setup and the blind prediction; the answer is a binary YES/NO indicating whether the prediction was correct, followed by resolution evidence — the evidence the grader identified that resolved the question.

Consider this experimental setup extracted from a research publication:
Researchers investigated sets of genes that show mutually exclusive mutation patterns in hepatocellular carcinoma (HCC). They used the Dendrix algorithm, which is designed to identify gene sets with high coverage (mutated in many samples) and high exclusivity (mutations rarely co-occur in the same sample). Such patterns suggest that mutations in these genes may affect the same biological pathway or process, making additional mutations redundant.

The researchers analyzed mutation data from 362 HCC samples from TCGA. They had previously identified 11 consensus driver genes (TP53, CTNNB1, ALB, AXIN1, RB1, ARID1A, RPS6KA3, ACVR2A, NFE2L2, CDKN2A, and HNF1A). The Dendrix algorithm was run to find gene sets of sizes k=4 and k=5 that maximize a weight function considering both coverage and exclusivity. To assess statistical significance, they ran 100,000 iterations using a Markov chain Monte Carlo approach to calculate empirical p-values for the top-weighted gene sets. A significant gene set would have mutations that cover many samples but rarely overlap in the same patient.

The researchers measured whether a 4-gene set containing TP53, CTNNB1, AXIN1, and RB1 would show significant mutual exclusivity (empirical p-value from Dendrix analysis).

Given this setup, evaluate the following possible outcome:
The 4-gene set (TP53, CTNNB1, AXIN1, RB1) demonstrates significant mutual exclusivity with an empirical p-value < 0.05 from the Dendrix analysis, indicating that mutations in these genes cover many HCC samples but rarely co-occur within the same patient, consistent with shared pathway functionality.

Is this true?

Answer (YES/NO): YES